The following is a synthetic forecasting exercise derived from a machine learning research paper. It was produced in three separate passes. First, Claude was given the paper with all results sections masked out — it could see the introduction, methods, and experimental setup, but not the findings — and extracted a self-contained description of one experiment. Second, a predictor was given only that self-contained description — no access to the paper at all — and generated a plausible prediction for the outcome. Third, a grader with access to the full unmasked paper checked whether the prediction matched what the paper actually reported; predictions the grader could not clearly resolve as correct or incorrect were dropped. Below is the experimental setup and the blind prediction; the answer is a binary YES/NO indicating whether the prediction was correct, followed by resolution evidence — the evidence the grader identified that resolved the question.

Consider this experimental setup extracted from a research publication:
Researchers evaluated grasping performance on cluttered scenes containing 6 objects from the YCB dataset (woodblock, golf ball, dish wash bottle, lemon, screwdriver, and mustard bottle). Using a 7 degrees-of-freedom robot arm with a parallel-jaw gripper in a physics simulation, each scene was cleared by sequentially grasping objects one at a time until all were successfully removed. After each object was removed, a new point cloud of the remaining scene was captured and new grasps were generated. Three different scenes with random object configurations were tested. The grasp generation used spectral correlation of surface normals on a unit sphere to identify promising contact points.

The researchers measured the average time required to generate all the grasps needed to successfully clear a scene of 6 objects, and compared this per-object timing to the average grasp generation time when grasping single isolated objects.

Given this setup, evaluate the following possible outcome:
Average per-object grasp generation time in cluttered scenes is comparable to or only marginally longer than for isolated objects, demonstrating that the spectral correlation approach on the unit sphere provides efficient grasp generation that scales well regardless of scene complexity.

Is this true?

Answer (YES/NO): NO